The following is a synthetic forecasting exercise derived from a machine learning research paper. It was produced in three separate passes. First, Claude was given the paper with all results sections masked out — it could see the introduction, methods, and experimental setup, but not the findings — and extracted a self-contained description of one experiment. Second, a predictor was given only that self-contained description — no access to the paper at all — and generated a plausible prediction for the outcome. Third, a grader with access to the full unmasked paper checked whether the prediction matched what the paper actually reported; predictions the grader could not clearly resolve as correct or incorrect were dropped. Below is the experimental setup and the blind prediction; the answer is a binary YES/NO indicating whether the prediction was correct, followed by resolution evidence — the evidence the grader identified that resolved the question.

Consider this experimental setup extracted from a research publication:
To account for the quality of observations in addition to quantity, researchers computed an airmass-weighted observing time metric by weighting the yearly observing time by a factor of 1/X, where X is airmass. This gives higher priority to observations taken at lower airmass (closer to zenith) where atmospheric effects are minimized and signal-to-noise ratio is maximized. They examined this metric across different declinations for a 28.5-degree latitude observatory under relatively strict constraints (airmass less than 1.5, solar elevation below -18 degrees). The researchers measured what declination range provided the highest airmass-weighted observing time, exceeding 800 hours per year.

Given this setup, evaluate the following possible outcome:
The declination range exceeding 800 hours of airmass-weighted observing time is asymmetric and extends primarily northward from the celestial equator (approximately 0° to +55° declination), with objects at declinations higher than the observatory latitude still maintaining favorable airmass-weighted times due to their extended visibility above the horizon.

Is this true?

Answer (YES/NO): NO